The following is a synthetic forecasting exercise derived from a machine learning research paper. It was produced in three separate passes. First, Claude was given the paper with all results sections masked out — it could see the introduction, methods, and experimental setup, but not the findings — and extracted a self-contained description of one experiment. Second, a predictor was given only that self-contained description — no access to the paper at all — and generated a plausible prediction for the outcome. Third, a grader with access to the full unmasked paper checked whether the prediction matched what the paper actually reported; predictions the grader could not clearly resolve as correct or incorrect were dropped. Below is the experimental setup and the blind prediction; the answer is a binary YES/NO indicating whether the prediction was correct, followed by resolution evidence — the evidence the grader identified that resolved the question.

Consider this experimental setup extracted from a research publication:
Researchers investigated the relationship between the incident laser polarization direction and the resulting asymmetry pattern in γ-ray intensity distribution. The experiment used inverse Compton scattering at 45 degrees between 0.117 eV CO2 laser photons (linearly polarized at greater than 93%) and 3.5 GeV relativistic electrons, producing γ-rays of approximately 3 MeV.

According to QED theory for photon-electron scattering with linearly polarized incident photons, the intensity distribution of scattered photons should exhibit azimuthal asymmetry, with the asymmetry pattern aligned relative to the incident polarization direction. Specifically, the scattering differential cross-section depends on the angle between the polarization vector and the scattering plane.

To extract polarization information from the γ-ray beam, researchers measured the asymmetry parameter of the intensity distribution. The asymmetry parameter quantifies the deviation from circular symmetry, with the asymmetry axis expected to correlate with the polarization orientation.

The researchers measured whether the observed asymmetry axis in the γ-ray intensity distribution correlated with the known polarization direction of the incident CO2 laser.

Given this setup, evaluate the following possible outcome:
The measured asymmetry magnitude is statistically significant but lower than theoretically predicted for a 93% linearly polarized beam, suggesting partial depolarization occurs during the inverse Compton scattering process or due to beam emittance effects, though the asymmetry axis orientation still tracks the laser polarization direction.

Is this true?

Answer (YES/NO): NO